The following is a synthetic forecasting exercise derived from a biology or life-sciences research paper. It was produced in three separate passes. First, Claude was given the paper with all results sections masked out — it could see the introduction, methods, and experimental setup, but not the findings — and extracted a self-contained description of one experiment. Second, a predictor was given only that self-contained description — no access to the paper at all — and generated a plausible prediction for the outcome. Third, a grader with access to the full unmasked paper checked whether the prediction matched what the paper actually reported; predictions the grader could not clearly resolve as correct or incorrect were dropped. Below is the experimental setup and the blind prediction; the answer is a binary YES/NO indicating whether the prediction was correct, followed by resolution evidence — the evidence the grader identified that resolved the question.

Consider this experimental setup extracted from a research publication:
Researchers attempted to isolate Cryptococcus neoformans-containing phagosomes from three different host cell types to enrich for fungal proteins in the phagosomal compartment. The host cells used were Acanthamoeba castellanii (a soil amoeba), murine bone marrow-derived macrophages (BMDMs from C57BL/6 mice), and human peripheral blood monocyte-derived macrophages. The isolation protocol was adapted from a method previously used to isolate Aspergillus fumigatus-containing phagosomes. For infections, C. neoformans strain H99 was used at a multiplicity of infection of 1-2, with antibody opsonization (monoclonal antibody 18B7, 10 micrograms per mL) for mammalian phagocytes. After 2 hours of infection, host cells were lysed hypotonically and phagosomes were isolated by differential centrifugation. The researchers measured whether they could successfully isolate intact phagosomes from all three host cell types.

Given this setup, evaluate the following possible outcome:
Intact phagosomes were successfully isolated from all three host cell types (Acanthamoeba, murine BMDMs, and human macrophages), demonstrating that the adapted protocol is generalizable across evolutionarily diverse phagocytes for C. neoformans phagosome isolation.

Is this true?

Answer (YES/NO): NO